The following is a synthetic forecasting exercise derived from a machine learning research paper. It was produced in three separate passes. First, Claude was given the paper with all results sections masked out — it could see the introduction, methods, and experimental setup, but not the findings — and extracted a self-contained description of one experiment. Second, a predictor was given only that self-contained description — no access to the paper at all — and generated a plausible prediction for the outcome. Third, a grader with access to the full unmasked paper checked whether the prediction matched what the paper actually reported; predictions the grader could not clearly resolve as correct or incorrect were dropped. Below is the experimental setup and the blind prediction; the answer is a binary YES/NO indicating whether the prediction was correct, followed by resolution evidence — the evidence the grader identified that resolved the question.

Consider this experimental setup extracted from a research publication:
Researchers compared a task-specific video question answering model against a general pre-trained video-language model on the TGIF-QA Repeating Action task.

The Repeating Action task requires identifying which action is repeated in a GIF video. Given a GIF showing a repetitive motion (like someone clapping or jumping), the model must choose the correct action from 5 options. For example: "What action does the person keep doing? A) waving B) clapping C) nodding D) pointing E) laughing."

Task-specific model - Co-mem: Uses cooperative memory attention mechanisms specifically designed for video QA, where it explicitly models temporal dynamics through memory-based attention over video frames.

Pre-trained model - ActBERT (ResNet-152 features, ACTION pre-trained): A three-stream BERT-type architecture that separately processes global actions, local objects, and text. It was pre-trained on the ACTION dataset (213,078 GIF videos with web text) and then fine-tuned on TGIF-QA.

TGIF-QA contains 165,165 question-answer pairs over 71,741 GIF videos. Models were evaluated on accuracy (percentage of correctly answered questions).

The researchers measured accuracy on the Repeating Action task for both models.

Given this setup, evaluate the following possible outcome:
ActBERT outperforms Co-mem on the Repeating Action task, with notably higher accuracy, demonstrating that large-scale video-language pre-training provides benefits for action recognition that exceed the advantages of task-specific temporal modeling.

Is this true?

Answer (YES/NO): YES